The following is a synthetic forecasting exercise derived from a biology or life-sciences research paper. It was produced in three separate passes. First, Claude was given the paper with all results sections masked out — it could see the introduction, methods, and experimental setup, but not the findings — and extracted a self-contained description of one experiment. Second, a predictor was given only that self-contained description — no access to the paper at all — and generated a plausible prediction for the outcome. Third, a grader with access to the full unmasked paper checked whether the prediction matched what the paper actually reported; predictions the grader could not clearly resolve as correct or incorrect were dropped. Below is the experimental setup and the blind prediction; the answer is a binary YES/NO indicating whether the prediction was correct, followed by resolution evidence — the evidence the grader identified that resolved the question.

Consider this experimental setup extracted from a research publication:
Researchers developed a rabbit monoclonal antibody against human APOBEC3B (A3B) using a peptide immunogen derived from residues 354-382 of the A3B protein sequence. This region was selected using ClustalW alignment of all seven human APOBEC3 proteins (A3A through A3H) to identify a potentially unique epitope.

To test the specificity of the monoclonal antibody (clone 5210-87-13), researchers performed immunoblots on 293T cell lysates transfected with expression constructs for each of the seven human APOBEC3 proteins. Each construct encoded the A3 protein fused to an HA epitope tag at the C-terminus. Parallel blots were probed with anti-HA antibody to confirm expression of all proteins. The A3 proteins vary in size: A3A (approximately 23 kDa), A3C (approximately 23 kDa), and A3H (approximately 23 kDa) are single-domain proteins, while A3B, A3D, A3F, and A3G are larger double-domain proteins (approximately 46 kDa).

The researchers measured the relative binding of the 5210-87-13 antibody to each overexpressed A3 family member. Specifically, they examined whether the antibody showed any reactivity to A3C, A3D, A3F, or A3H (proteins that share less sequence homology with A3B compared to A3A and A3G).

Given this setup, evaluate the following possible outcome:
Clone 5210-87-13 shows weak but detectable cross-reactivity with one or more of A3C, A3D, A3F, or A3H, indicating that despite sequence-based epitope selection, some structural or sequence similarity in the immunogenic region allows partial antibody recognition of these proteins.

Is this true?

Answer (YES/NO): NO